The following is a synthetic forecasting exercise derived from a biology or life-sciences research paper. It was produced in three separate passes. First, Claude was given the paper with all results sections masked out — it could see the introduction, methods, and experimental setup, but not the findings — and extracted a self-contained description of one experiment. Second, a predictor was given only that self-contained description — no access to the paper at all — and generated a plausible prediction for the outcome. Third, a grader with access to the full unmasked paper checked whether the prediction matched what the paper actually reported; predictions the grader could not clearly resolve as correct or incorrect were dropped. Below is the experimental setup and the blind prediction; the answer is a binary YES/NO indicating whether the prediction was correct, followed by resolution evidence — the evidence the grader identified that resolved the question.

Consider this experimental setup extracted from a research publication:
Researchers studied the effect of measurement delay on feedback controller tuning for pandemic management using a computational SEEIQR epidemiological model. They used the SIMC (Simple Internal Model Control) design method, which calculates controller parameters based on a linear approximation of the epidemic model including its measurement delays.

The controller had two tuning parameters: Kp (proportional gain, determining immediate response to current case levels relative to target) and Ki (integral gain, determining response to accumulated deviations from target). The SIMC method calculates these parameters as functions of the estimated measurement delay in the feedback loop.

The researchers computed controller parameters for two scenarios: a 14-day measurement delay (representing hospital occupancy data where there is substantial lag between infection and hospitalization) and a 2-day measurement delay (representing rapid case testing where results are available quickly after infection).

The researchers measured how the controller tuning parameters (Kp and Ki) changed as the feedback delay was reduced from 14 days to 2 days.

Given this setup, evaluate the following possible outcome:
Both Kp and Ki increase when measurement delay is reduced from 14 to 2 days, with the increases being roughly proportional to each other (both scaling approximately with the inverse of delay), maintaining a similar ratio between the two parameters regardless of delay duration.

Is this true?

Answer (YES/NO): NO